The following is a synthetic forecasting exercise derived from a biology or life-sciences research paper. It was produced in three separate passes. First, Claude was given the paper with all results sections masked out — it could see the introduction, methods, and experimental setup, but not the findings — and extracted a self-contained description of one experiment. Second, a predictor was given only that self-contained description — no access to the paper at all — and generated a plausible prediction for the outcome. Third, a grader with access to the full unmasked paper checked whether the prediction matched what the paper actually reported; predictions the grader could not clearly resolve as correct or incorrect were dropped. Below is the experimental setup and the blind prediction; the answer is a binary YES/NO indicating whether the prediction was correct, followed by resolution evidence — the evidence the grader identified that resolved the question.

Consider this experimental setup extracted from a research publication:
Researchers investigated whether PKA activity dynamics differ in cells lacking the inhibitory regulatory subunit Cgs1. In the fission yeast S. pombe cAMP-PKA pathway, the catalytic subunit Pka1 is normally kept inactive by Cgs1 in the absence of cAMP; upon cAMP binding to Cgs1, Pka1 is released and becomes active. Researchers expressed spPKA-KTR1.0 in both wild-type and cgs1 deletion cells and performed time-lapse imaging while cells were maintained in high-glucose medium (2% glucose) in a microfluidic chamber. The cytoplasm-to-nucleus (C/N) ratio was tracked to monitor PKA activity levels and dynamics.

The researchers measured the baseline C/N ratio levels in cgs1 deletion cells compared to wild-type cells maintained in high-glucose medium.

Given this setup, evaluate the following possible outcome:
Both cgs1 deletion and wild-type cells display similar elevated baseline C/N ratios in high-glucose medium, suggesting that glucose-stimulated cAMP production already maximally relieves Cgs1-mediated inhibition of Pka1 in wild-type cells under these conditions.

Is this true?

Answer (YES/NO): NO